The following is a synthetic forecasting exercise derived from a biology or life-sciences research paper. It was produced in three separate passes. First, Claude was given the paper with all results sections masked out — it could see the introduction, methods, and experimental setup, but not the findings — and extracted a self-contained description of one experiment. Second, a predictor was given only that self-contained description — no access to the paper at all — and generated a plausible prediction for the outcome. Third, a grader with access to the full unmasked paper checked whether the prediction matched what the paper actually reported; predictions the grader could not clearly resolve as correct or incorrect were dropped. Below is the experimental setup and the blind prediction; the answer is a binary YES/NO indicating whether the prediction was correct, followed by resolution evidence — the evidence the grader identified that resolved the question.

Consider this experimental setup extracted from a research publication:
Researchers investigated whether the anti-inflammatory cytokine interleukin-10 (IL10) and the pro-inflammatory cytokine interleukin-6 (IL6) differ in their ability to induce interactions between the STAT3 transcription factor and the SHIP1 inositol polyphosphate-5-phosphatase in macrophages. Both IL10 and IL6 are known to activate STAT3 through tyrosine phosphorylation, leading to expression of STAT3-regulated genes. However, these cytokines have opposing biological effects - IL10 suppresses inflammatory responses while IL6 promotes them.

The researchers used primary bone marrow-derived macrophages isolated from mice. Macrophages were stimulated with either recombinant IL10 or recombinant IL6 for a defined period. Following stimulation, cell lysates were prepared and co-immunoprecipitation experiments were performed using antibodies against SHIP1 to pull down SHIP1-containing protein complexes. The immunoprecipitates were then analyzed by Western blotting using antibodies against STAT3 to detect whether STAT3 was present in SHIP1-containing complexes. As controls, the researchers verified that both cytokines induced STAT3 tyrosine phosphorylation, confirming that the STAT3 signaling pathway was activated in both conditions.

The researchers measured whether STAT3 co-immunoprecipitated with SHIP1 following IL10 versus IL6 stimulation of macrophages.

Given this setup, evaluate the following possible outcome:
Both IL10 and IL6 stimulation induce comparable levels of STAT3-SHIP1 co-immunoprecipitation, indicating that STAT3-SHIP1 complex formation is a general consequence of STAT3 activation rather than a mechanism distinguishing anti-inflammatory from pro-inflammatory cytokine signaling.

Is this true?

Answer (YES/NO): NO